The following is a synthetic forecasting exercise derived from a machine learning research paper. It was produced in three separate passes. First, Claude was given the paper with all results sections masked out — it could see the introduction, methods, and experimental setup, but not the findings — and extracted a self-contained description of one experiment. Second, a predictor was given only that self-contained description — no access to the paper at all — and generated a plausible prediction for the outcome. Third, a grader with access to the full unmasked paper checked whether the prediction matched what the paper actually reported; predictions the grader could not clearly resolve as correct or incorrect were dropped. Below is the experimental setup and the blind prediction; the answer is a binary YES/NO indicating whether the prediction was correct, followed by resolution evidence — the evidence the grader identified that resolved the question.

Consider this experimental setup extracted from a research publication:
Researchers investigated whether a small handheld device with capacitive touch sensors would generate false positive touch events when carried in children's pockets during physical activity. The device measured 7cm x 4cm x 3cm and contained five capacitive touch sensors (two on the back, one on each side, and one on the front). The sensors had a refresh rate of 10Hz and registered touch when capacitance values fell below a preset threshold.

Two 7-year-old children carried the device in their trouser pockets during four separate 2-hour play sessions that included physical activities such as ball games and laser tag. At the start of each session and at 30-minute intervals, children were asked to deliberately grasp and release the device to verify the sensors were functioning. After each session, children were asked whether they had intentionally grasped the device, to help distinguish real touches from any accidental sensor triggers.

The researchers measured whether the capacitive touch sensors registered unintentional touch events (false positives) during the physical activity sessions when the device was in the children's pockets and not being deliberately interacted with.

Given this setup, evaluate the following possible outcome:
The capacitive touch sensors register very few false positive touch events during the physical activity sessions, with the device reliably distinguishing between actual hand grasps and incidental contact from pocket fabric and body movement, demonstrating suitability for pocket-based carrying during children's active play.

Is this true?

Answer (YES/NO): YES